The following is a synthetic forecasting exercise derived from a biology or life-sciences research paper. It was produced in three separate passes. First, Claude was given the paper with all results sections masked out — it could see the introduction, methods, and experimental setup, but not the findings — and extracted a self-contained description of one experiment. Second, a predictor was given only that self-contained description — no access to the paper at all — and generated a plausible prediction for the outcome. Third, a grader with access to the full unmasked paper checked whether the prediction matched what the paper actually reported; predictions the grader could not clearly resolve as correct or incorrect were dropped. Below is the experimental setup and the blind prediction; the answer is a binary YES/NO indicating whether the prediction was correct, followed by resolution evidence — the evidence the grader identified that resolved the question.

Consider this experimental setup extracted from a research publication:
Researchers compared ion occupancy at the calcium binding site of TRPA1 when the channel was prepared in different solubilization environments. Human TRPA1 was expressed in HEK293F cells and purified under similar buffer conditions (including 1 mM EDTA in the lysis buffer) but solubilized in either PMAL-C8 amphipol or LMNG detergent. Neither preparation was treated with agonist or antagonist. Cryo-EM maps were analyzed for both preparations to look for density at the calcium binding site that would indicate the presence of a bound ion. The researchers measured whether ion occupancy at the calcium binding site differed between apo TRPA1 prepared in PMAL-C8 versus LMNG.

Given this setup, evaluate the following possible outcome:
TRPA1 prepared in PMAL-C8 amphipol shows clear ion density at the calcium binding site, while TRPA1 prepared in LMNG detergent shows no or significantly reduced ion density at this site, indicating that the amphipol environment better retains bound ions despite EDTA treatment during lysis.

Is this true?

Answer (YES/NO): NO